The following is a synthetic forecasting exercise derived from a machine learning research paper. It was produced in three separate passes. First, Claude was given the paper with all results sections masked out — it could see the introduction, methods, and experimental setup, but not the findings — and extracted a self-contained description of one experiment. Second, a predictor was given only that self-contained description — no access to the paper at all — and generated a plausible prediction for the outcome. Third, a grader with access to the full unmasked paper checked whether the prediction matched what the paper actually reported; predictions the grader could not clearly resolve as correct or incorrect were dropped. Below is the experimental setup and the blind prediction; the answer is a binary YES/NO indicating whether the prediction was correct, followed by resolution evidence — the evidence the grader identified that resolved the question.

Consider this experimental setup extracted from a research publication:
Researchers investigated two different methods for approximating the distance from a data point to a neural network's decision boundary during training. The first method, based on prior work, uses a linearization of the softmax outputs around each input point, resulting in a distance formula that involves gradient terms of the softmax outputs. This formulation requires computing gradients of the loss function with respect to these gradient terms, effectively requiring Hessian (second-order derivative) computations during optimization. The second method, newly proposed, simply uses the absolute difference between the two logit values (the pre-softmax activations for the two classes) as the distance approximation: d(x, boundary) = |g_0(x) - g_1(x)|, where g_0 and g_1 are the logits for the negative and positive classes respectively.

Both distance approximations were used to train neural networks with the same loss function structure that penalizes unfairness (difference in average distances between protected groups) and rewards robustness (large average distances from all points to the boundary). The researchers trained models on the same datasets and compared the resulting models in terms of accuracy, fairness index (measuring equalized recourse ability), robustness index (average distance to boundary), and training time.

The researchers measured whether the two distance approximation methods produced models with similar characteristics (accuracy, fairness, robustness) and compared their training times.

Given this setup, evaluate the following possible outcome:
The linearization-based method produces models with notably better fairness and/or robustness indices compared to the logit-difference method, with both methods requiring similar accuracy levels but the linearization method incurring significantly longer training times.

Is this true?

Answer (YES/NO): NO